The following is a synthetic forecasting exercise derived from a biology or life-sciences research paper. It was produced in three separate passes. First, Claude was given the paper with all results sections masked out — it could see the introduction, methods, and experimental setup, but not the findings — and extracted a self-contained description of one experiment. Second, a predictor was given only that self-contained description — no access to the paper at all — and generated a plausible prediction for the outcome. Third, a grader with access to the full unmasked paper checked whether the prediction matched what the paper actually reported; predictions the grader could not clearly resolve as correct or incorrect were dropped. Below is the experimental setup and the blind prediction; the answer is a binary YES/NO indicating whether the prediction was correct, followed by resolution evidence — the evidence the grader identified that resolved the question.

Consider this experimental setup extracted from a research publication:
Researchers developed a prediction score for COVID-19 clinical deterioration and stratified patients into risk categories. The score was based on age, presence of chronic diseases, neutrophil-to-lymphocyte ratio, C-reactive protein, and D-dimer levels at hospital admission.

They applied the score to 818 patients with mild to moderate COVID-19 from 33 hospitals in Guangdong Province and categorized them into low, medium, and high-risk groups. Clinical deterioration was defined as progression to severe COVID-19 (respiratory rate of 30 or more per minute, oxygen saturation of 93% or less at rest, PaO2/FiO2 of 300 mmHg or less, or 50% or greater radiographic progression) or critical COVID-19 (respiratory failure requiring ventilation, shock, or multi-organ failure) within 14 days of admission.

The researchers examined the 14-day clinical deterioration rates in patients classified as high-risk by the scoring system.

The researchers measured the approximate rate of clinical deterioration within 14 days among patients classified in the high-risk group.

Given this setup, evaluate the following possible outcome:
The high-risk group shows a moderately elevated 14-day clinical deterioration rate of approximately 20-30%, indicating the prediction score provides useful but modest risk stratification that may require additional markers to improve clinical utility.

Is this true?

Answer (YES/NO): NO